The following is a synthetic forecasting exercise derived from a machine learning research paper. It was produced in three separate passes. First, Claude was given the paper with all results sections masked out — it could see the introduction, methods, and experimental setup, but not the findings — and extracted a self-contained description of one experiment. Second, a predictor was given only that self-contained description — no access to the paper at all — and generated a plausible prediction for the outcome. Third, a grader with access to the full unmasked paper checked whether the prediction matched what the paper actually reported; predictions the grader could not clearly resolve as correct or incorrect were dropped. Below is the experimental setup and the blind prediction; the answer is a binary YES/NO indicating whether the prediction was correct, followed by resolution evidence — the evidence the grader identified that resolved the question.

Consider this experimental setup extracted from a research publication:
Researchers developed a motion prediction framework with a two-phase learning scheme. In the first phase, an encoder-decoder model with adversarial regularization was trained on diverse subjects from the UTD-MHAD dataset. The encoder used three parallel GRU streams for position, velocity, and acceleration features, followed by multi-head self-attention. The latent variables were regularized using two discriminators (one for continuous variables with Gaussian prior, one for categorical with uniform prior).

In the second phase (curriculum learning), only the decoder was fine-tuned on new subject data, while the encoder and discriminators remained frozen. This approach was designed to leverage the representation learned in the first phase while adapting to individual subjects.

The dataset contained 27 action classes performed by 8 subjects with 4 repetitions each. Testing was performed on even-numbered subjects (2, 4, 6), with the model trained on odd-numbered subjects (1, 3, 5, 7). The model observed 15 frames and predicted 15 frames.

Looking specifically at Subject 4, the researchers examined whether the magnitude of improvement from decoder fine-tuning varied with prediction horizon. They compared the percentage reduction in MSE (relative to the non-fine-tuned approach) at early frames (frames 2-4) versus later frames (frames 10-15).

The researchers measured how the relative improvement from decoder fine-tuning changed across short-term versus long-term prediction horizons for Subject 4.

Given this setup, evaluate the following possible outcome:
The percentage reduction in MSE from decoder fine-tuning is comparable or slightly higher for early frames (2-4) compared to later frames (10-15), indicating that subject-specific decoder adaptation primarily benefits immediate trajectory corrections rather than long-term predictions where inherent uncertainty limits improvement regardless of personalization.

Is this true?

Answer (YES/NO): NO